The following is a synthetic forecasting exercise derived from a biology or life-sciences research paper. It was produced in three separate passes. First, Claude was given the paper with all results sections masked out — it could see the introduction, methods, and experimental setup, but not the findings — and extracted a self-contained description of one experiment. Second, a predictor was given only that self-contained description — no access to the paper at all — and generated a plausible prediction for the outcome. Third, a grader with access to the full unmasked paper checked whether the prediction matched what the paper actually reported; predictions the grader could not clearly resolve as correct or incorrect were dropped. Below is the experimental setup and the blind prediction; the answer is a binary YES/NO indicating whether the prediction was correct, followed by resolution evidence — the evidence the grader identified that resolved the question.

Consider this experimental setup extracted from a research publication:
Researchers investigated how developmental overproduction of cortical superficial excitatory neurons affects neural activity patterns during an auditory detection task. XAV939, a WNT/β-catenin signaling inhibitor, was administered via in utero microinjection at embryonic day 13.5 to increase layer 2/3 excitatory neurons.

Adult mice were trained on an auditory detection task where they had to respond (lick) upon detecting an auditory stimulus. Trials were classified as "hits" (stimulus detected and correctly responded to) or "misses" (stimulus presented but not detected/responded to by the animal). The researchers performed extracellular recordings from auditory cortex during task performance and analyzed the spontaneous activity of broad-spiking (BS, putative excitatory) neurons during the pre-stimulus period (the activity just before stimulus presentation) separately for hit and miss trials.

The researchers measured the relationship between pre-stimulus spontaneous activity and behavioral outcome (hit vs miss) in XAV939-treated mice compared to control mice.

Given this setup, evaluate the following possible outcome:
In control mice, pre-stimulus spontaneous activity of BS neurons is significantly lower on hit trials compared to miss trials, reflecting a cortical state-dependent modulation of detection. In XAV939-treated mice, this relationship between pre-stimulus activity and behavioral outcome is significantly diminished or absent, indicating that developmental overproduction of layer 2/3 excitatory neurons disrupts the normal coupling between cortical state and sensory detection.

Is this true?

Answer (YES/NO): NO